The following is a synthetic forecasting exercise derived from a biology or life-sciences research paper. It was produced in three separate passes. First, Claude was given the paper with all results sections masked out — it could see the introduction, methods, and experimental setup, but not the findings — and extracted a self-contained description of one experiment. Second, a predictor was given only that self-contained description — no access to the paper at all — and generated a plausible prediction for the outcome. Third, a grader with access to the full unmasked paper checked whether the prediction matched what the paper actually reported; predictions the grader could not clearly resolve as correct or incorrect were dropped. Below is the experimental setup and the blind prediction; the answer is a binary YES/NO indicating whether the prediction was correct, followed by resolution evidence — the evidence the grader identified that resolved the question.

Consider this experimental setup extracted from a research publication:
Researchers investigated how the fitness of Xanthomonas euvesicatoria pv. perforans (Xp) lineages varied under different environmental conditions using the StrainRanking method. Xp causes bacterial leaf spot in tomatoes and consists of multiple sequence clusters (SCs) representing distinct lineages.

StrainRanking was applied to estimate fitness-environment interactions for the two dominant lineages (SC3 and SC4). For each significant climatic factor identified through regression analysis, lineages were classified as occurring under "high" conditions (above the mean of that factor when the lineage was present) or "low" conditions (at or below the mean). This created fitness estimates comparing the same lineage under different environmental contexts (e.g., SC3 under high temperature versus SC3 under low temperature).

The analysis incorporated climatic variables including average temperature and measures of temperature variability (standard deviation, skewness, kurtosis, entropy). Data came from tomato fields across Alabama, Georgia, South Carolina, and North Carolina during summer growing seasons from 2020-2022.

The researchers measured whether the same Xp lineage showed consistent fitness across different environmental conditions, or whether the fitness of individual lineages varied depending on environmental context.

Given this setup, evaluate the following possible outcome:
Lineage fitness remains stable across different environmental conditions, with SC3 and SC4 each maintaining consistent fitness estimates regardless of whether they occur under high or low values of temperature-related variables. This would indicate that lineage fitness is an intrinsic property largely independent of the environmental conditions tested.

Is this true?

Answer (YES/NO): NO